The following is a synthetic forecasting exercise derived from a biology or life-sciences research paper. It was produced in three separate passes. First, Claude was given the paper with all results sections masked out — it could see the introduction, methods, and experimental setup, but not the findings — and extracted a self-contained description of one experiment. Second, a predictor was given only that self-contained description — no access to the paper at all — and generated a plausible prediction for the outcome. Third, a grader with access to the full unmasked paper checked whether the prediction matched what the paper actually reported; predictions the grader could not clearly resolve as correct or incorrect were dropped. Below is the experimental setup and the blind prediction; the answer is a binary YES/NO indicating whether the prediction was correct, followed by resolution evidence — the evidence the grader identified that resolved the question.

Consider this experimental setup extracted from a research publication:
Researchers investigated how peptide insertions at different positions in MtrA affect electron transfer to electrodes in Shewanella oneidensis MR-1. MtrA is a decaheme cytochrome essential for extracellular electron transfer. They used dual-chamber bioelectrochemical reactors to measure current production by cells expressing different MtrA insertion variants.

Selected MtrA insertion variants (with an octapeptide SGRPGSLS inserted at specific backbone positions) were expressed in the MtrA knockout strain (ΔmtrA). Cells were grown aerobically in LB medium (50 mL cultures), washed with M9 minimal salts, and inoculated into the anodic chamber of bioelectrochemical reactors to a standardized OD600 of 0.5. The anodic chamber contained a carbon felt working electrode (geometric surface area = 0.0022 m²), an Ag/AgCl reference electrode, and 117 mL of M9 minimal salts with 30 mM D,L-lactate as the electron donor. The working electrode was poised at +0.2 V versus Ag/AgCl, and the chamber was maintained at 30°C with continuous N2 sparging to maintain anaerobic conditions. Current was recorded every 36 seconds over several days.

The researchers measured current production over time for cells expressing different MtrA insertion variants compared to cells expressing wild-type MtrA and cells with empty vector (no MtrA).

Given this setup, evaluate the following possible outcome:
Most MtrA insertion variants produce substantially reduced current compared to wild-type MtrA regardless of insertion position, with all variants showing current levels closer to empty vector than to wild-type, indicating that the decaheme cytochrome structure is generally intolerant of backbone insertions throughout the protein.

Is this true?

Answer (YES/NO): NO